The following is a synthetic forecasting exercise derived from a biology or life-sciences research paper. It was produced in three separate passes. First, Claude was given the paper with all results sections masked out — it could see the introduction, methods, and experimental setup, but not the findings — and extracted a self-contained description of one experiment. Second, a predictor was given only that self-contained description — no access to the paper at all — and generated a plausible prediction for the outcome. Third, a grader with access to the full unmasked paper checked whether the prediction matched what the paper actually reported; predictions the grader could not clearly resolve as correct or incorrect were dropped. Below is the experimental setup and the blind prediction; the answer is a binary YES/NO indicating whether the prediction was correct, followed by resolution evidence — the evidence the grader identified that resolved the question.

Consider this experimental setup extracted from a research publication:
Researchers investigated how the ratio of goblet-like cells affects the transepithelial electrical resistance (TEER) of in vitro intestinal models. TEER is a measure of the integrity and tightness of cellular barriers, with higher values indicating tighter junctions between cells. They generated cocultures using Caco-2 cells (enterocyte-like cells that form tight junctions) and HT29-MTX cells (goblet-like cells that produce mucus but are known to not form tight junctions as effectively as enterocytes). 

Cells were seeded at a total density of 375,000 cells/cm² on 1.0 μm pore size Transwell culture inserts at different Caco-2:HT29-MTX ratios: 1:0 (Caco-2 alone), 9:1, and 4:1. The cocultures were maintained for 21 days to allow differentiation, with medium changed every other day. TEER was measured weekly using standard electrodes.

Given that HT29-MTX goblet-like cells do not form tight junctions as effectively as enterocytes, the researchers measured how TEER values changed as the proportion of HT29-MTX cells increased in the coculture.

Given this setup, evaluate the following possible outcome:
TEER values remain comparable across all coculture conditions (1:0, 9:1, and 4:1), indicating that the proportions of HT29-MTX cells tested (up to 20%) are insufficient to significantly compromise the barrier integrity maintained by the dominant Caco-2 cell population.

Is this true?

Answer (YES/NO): NO